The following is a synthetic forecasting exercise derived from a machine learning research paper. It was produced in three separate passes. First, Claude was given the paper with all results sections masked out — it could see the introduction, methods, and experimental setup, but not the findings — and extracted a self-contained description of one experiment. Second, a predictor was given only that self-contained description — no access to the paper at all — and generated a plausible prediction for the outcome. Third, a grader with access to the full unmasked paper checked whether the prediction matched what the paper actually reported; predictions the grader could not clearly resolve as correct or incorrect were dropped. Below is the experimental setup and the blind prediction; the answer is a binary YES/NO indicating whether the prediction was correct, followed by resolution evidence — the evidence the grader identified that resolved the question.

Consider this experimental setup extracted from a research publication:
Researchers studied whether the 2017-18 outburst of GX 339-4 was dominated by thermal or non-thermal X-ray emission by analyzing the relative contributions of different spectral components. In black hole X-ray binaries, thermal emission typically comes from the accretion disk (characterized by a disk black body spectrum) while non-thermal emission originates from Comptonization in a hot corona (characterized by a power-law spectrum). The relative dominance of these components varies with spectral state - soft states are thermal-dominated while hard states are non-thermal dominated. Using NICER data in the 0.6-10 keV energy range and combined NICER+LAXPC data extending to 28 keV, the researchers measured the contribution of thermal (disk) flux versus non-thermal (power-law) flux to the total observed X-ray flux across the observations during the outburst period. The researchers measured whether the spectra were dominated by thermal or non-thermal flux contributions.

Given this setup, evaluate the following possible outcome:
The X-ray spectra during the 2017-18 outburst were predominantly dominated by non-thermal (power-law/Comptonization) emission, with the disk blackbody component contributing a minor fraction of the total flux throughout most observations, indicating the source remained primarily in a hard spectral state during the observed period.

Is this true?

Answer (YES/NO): YES